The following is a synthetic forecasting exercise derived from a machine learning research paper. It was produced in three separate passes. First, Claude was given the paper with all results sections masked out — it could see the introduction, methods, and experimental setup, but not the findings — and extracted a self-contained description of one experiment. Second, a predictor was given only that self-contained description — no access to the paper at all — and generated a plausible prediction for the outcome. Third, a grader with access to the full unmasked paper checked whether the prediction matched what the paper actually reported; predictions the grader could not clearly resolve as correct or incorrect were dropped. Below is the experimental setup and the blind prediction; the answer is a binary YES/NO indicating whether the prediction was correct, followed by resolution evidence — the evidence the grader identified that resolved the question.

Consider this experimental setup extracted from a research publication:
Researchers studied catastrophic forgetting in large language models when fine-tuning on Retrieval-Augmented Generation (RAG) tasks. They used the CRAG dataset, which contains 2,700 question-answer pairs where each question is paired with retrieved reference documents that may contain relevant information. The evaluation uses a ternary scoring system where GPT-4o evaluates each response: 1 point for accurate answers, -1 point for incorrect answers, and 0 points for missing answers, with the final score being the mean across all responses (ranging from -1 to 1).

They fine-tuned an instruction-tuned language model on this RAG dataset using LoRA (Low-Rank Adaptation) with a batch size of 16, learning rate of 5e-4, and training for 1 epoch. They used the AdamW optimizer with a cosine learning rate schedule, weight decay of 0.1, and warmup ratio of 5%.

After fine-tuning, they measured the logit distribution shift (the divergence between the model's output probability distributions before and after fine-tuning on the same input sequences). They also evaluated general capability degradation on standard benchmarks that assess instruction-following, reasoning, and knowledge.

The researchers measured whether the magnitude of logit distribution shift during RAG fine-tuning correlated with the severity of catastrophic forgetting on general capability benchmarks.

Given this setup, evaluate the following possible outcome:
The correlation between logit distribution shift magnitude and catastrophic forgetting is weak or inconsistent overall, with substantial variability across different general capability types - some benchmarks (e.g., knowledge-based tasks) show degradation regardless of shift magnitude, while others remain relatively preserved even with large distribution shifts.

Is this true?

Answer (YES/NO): NO